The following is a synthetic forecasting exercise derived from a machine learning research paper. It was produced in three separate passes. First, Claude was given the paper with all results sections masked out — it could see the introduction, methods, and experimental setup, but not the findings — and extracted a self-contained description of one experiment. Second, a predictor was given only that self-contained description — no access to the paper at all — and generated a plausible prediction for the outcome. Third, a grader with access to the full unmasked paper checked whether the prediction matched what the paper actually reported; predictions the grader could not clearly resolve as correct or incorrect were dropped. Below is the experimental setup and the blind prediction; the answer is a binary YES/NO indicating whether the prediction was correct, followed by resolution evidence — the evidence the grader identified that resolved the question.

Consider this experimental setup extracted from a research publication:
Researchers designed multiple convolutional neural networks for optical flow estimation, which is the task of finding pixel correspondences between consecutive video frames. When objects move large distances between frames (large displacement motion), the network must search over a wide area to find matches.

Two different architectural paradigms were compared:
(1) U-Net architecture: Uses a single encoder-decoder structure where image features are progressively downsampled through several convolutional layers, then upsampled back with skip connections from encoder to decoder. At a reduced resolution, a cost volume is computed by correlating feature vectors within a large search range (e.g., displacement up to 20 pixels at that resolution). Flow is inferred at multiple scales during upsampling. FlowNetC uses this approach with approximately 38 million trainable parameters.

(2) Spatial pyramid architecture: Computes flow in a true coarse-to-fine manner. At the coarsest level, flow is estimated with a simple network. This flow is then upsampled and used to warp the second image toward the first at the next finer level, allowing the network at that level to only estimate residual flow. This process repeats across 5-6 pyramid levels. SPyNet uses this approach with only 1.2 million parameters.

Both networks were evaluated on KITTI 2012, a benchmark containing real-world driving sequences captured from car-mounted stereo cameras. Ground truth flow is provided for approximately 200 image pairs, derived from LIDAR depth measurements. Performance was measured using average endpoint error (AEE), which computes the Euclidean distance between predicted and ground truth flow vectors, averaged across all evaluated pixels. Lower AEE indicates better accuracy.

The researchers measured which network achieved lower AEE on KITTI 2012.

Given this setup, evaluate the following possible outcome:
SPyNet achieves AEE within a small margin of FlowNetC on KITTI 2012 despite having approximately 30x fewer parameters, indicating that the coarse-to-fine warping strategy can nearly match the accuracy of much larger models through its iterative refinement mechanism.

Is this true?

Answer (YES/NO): NO